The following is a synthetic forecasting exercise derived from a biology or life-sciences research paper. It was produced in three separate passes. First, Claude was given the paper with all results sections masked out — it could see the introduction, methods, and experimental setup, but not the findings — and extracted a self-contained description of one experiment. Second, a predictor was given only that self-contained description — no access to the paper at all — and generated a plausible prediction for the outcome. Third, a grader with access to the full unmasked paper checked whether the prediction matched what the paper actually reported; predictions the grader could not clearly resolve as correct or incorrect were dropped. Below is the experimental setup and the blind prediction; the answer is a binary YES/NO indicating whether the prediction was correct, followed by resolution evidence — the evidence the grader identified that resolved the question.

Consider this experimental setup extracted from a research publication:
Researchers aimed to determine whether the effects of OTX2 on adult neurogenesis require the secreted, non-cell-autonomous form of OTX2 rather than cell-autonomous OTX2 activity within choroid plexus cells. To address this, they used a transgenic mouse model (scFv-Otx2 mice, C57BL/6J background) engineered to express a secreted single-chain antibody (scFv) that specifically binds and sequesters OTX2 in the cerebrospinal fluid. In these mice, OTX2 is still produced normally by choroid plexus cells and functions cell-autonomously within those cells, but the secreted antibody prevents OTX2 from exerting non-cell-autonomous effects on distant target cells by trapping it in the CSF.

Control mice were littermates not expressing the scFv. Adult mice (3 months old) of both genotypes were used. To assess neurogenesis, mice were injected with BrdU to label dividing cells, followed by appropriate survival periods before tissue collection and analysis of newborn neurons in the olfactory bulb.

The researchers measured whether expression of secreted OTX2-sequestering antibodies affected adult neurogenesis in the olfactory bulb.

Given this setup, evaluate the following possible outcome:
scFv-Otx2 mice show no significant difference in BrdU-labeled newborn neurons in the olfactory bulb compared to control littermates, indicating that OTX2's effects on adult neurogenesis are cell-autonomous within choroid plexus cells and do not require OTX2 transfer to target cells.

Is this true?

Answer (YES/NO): NO